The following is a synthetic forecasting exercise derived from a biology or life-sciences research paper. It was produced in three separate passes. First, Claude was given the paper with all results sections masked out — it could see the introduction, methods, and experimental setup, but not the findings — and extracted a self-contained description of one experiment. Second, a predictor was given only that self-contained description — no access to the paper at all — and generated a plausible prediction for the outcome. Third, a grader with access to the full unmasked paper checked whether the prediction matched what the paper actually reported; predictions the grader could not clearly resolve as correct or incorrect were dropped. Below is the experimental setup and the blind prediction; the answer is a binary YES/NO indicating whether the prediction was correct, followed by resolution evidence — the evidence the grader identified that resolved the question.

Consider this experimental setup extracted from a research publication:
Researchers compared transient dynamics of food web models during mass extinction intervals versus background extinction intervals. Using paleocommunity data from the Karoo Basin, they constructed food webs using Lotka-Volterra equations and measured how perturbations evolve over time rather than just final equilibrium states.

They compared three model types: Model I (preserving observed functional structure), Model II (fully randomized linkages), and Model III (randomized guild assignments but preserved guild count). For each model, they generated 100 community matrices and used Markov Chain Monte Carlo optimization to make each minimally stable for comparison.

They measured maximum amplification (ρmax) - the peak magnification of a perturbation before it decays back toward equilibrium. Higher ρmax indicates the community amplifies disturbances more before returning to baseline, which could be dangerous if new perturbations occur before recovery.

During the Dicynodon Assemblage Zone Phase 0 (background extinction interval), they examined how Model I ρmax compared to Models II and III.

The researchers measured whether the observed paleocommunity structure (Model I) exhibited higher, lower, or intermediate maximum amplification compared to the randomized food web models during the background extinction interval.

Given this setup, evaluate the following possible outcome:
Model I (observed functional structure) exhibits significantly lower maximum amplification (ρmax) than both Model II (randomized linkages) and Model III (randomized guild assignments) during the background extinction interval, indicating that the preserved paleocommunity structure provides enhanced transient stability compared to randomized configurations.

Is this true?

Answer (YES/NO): NO